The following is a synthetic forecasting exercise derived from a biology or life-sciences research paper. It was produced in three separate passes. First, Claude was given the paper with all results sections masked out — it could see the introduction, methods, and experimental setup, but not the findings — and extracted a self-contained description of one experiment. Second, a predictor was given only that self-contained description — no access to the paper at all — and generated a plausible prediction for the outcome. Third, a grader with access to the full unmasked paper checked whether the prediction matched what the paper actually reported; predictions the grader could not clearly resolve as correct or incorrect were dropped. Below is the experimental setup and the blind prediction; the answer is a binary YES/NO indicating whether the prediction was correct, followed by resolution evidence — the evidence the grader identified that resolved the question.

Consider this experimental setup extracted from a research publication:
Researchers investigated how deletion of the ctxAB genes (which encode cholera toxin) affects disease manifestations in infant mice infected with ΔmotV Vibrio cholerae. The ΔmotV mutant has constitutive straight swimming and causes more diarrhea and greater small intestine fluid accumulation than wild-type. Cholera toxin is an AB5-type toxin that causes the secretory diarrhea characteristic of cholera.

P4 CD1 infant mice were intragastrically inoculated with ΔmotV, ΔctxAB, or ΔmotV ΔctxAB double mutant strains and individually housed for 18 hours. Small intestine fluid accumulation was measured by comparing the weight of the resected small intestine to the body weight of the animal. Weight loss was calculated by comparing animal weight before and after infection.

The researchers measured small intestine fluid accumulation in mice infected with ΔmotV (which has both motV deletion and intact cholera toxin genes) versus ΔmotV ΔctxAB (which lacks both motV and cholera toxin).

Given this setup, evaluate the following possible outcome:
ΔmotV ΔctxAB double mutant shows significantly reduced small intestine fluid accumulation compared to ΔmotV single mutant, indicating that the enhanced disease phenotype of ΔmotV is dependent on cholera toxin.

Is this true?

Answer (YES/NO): YES